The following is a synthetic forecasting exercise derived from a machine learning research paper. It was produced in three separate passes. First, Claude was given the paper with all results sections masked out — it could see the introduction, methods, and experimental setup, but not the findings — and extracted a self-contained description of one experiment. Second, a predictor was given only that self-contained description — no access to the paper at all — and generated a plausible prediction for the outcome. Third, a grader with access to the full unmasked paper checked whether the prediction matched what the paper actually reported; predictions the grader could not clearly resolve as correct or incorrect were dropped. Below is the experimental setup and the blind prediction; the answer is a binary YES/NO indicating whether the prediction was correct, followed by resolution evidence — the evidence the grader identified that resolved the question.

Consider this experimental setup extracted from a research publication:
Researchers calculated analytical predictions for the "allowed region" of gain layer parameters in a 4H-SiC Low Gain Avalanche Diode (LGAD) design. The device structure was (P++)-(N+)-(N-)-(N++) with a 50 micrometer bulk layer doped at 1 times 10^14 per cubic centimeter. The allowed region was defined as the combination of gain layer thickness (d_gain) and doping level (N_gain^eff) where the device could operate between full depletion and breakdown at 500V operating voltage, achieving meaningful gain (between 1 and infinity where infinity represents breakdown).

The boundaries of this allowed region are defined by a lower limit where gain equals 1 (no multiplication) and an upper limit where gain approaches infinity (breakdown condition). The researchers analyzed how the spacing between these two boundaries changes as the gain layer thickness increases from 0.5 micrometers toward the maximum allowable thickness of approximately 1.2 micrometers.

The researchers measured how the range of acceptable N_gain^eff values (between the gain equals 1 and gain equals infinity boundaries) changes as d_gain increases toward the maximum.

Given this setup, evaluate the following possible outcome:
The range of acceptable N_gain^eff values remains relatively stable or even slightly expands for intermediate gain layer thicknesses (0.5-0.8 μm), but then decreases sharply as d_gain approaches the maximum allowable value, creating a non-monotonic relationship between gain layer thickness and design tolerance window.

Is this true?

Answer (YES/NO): NO